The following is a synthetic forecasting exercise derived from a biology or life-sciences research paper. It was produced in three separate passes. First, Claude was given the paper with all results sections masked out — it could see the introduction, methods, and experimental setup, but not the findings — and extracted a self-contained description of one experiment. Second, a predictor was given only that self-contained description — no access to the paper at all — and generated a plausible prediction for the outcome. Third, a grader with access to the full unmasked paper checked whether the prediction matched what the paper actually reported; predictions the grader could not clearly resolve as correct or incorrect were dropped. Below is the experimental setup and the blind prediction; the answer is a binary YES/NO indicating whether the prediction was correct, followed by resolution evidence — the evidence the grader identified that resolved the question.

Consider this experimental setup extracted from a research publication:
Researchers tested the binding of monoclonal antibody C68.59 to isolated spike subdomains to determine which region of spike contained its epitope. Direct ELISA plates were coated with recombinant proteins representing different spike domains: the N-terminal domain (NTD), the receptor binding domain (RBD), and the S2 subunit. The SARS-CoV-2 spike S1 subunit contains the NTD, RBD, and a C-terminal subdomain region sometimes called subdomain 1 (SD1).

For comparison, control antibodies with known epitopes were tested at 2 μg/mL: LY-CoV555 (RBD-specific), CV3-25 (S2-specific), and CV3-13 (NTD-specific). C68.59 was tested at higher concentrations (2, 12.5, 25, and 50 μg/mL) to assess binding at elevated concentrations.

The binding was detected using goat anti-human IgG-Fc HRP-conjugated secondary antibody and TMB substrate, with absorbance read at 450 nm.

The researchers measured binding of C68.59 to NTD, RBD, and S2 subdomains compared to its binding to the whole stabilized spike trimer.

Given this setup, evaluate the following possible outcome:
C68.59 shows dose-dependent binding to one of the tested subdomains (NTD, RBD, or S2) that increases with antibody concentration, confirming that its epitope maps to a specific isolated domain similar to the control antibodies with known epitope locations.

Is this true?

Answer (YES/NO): NO